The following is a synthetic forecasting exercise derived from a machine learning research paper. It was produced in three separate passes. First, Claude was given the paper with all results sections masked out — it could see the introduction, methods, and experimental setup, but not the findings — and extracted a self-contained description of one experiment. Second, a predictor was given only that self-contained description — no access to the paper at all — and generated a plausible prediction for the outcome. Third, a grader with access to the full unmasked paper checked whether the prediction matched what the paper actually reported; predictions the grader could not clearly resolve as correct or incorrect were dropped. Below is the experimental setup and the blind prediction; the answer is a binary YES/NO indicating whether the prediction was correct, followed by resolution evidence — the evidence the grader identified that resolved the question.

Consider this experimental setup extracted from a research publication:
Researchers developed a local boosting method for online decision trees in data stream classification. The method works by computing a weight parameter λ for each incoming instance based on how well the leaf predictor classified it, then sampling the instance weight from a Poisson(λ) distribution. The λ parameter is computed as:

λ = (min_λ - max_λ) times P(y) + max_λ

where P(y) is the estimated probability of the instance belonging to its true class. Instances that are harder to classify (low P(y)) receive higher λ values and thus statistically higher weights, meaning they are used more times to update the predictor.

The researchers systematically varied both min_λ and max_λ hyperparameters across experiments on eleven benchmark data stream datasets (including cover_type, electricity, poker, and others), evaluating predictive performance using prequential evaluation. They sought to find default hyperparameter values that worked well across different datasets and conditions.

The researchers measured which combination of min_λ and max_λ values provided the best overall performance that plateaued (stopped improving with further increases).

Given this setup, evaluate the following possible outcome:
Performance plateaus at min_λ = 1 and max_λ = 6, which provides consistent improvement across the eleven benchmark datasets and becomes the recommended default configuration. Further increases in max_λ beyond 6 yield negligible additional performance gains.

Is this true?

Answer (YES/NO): NO